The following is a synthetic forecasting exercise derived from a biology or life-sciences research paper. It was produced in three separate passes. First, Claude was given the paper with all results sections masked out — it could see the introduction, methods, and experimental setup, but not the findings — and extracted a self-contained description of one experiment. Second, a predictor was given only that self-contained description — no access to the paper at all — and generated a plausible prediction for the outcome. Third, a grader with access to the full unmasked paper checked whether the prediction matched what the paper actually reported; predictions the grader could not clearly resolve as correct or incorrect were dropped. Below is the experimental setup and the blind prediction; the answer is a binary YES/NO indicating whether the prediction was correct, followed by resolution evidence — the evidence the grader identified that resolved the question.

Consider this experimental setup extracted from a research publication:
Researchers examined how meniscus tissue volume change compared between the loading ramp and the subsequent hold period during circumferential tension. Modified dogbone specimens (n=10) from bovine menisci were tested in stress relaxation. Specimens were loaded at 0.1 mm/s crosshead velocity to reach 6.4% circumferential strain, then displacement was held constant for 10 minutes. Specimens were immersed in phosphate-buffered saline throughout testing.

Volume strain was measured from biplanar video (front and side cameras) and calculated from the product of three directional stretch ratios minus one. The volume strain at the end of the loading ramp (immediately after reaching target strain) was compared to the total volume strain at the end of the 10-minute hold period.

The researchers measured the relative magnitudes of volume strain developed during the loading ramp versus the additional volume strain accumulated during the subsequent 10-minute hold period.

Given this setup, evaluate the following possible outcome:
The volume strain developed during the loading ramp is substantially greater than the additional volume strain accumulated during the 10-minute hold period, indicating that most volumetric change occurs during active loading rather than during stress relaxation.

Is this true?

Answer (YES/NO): NO